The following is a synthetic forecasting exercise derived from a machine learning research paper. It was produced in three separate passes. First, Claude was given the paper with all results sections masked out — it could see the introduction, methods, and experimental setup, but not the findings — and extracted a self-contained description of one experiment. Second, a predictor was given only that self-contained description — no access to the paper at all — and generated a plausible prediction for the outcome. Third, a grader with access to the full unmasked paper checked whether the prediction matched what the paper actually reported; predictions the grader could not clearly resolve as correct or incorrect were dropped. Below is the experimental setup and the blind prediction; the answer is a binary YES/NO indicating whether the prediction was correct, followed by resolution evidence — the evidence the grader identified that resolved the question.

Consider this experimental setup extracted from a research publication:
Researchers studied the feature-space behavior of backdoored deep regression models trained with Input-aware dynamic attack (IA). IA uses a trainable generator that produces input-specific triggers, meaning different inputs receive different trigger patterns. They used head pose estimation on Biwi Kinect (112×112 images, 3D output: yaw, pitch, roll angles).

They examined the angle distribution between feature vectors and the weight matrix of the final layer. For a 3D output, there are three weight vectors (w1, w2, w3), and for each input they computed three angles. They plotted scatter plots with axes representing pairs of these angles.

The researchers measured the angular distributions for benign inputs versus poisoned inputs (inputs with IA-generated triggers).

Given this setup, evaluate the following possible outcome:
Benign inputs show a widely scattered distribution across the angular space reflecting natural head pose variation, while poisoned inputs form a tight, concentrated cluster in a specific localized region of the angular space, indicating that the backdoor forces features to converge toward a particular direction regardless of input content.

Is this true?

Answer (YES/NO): YES